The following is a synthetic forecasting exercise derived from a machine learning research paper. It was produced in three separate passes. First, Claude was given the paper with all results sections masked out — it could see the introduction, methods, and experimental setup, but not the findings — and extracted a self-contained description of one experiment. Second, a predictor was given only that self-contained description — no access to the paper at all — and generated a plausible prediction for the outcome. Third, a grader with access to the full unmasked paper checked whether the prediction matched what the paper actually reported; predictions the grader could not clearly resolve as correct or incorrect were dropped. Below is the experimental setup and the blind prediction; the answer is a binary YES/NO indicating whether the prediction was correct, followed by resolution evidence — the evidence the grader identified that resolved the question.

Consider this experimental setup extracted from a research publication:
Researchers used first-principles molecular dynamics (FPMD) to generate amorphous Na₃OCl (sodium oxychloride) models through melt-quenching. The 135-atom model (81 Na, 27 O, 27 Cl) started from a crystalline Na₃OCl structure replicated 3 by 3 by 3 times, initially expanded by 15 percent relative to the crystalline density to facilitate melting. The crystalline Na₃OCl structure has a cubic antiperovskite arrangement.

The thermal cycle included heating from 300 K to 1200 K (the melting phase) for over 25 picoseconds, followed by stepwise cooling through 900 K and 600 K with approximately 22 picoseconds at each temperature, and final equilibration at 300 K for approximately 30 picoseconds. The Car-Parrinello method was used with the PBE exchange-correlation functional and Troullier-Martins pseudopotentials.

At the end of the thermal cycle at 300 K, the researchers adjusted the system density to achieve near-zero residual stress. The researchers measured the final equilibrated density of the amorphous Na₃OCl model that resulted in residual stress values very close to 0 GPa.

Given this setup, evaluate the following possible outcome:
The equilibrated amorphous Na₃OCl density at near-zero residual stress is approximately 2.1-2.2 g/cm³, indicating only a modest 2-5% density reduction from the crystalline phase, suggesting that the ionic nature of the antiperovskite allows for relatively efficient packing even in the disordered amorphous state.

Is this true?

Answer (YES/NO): NO